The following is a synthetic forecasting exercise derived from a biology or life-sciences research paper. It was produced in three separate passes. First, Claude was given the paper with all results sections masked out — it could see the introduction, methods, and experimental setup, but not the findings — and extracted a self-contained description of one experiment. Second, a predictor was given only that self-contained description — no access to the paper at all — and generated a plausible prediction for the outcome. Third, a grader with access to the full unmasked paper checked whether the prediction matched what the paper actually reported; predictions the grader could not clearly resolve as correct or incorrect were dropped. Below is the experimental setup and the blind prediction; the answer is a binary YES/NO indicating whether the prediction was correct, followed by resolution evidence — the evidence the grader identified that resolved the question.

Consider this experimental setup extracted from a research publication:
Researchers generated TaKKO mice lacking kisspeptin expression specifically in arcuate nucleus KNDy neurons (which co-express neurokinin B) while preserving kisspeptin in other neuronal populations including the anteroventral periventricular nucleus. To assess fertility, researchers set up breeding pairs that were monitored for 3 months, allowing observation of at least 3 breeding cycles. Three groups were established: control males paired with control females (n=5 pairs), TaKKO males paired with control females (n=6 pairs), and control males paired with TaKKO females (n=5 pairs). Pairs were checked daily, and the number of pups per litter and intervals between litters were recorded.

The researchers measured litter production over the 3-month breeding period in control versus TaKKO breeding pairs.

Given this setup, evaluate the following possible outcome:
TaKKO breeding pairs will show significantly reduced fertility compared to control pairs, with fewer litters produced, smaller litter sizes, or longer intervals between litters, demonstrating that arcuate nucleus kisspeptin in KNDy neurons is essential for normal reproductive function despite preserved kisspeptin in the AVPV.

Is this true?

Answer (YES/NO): NO